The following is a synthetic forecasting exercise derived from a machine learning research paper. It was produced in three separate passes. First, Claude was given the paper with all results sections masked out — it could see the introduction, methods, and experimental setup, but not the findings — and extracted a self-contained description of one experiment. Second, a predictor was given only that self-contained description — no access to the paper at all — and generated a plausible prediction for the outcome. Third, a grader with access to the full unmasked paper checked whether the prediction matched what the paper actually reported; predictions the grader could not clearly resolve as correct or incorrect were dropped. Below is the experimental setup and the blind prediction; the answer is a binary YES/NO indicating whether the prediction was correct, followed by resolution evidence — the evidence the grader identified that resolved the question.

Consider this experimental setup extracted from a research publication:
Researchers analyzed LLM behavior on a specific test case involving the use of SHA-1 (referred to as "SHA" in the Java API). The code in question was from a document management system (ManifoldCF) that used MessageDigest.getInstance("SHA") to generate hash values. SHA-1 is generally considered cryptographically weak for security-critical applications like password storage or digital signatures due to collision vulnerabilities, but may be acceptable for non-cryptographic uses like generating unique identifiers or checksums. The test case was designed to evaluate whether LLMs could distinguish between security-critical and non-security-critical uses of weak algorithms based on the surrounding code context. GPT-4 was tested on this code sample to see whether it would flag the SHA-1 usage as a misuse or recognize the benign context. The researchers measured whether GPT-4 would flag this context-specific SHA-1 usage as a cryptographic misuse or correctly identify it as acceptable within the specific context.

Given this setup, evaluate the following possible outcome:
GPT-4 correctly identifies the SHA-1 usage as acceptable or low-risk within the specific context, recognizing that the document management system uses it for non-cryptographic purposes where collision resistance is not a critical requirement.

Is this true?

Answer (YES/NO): YES